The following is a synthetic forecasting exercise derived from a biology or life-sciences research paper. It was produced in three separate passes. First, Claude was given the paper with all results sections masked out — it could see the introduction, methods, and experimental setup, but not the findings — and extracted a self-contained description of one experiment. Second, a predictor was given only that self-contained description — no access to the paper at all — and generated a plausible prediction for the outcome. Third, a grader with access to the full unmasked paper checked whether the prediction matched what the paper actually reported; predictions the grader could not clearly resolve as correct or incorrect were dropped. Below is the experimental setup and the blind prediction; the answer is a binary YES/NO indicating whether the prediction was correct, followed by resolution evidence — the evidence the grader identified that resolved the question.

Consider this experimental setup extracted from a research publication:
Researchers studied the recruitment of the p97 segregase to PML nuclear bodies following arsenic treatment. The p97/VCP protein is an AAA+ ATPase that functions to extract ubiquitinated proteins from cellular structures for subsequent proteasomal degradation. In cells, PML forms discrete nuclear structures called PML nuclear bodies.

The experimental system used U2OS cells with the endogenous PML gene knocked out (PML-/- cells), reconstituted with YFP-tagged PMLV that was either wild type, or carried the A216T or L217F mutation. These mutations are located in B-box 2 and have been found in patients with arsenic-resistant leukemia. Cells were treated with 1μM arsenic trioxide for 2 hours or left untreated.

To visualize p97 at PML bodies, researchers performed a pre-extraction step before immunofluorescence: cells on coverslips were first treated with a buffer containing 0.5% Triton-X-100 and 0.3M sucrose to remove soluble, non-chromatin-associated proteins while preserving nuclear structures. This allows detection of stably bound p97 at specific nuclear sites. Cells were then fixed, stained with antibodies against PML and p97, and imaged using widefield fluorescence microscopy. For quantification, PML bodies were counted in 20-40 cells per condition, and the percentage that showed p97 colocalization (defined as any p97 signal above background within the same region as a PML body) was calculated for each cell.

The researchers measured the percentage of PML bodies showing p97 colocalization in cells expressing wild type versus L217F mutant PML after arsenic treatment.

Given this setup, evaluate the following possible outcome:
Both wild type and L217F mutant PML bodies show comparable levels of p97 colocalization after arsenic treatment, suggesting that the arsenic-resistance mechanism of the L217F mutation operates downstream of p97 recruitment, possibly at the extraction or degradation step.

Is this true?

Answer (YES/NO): NO